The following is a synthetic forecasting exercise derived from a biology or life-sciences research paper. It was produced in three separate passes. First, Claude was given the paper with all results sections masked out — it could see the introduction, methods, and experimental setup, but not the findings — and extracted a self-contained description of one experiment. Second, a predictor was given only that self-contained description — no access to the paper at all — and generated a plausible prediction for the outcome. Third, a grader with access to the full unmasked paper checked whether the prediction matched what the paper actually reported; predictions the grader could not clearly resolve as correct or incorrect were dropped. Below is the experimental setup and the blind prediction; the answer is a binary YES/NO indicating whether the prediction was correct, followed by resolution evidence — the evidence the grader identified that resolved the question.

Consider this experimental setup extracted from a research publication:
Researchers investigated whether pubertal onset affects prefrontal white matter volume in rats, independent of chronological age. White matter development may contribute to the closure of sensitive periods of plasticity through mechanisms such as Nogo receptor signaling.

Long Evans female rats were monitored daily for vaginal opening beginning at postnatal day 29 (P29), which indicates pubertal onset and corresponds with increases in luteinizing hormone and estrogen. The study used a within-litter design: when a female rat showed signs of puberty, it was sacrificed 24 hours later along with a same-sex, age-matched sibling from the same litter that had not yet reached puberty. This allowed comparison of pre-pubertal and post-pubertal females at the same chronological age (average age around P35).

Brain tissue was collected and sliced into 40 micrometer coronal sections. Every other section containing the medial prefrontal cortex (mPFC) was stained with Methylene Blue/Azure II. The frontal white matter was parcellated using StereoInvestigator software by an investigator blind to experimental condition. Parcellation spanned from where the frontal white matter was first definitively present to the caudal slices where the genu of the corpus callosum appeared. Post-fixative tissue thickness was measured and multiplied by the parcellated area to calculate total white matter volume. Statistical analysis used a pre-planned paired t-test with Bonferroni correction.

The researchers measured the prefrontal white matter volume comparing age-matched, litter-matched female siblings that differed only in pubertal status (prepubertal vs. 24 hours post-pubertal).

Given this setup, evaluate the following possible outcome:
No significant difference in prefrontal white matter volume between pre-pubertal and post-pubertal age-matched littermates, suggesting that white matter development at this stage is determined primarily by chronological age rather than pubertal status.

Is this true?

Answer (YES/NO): YES